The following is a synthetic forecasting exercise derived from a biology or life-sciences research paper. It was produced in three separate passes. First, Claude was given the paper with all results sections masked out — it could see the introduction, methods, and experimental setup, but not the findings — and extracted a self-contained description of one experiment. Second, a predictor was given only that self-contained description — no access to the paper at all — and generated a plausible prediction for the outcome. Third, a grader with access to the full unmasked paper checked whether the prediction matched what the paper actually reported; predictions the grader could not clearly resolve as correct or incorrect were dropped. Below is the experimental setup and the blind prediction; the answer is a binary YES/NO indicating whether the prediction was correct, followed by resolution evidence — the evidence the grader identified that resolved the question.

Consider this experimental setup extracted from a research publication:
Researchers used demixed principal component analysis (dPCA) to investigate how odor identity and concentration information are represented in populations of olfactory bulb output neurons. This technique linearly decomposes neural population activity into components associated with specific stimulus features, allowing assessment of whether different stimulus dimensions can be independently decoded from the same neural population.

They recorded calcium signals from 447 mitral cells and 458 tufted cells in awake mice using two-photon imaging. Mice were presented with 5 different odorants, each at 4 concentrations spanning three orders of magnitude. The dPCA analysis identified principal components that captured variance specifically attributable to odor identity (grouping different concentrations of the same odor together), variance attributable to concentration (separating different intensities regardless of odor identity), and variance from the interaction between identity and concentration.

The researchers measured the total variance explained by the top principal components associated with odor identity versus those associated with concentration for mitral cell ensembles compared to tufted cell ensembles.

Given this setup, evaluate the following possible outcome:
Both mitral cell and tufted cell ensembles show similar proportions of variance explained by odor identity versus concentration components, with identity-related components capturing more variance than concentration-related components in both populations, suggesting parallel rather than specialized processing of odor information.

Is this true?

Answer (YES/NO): NO